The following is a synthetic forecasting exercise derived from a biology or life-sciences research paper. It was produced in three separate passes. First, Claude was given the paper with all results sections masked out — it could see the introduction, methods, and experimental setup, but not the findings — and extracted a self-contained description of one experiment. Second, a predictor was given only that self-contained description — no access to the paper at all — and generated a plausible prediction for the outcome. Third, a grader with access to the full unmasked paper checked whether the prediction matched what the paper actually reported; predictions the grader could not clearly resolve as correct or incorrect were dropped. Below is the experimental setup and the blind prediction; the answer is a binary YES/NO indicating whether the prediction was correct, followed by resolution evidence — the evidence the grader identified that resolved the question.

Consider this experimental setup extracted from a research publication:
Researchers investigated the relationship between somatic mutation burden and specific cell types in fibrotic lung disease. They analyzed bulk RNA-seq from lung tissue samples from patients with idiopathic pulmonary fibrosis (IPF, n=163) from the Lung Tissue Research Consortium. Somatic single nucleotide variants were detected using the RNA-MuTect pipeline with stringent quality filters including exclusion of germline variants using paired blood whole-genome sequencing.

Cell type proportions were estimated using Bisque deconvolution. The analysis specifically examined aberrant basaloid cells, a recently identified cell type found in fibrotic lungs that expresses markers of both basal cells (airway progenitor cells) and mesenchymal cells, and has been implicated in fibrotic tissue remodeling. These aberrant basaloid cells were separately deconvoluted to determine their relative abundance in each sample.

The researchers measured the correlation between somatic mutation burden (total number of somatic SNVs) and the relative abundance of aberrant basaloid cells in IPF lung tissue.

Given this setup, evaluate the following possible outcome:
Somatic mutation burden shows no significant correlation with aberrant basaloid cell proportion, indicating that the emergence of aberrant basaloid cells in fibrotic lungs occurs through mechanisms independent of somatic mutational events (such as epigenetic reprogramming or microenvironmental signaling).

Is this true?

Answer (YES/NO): NO